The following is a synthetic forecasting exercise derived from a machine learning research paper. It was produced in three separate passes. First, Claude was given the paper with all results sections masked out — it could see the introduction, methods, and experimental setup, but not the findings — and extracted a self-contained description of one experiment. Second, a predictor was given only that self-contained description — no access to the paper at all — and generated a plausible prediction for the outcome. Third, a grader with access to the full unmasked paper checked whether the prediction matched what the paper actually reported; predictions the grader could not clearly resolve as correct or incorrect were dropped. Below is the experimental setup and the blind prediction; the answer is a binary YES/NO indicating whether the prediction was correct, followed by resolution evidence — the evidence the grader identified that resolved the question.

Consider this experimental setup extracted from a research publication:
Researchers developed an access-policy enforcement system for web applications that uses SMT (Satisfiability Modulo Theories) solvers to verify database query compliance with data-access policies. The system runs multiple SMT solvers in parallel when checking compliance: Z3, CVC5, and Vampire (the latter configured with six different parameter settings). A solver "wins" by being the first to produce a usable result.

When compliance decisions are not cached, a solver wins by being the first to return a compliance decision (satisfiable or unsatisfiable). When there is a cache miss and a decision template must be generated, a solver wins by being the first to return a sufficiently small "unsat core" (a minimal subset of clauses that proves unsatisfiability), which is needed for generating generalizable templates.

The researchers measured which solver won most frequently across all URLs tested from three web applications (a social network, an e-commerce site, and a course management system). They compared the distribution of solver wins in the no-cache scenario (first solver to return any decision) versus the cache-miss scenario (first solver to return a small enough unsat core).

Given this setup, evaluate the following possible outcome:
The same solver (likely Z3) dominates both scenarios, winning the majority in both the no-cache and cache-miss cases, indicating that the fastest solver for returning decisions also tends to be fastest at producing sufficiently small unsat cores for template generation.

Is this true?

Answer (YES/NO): NO